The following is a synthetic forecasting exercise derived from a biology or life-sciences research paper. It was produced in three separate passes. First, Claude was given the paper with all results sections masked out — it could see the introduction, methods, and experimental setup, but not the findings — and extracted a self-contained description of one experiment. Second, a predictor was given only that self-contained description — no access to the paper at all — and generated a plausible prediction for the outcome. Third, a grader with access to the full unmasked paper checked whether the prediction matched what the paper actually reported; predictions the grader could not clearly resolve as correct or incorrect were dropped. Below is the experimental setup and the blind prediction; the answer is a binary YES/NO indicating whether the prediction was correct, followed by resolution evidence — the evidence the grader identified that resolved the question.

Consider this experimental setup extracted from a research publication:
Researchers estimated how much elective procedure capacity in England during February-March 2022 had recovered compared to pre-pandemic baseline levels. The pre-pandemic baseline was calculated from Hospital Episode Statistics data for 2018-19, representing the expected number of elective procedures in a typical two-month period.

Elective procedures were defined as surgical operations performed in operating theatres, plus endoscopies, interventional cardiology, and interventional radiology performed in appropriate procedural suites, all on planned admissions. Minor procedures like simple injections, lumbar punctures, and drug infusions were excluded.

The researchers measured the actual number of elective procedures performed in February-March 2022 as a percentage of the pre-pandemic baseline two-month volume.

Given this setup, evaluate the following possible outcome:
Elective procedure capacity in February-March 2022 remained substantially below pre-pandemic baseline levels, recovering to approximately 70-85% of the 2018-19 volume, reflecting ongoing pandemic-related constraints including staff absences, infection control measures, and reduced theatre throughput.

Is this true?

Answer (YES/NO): YES